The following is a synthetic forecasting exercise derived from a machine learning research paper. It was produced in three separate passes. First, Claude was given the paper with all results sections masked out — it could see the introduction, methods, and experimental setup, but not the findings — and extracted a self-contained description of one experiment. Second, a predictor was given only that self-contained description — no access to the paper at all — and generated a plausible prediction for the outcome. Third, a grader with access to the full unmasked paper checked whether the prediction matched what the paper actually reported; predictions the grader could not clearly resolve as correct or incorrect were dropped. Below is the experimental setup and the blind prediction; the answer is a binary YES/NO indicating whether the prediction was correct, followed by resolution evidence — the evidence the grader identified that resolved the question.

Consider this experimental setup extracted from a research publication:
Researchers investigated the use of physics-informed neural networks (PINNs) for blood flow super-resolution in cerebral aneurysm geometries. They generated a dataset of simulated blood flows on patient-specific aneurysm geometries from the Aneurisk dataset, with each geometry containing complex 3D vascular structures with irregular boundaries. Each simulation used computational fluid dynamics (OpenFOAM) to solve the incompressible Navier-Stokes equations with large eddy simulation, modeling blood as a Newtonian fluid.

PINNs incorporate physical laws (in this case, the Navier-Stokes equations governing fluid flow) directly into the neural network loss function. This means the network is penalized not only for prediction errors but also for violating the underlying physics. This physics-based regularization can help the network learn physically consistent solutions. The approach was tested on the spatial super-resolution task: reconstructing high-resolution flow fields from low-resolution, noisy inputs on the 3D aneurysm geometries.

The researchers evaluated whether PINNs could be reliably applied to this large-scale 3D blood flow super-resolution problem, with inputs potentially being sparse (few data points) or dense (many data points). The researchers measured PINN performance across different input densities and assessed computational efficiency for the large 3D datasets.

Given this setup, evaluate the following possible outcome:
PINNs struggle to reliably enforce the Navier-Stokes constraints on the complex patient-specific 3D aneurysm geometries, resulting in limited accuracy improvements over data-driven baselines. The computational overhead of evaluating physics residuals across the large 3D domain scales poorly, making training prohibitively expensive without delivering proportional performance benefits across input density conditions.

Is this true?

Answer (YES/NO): NO